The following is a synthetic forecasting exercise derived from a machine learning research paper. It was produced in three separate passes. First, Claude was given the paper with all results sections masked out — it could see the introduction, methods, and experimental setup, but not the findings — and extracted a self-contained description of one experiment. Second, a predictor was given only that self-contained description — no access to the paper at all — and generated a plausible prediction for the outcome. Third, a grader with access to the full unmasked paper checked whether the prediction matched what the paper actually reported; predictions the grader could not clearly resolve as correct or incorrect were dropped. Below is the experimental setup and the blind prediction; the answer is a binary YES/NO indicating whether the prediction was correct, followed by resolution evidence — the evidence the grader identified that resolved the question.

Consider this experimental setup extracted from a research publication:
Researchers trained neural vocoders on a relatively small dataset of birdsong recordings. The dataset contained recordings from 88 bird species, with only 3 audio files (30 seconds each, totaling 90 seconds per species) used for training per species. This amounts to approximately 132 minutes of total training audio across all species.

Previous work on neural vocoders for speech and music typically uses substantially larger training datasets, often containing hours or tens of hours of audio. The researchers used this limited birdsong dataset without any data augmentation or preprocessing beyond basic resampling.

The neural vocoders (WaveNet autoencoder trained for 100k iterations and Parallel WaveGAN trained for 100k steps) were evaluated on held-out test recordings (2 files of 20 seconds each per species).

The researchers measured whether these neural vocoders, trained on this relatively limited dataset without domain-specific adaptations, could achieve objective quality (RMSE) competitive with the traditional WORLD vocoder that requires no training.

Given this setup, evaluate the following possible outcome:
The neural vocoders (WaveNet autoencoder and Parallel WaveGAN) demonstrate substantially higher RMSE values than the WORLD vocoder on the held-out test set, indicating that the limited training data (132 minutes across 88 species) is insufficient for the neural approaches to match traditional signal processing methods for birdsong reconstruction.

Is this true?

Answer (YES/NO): YES